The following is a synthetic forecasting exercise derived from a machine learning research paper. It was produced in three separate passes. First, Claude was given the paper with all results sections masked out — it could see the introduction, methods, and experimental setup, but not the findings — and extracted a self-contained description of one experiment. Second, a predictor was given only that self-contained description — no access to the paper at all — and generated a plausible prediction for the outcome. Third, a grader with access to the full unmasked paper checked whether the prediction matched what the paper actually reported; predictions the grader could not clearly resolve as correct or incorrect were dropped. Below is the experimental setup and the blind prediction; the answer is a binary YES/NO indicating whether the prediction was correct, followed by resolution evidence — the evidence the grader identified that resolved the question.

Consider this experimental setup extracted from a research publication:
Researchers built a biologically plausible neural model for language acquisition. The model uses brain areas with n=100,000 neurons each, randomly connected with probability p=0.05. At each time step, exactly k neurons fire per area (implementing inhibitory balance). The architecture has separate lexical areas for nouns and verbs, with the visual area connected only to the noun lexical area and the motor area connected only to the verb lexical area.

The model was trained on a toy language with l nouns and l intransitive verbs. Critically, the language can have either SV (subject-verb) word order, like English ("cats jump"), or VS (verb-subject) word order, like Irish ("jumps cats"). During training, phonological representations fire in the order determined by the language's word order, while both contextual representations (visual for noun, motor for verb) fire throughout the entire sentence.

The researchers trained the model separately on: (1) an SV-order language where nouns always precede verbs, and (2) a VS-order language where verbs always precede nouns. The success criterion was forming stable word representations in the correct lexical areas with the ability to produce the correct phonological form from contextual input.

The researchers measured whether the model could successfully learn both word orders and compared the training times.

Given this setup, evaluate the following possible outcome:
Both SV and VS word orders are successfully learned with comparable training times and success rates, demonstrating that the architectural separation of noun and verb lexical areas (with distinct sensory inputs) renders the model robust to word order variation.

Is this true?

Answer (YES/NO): YES